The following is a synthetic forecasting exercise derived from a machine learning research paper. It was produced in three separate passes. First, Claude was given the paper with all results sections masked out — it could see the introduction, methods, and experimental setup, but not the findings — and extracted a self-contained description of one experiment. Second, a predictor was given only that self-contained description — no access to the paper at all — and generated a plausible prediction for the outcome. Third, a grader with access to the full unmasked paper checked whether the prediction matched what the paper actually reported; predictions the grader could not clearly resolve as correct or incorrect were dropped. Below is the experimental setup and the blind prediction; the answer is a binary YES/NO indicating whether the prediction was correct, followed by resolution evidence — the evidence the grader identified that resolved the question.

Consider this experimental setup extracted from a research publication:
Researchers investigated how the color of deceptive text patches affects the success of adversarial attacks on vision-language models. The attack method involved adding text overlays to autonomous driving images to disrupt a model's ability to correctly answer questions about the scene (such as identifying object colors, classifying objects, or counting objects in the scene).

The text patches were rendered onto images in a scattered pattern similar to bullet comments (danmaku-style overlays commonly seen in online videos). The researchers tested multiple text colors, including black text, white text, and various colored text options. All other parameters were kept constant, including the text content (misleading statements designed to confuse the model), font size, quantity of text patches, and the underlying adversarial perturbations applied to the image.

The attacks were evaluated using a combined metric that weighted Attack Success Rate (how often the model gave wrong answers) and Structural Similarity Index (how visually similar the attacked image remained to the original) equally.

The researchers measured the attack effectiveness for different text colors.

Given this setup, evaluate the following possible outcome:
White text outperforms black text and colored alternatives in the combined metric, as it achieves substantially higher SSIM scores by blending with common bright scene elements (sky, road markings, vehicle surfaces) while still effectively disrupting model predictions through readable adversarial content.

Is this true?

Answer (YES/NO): NO